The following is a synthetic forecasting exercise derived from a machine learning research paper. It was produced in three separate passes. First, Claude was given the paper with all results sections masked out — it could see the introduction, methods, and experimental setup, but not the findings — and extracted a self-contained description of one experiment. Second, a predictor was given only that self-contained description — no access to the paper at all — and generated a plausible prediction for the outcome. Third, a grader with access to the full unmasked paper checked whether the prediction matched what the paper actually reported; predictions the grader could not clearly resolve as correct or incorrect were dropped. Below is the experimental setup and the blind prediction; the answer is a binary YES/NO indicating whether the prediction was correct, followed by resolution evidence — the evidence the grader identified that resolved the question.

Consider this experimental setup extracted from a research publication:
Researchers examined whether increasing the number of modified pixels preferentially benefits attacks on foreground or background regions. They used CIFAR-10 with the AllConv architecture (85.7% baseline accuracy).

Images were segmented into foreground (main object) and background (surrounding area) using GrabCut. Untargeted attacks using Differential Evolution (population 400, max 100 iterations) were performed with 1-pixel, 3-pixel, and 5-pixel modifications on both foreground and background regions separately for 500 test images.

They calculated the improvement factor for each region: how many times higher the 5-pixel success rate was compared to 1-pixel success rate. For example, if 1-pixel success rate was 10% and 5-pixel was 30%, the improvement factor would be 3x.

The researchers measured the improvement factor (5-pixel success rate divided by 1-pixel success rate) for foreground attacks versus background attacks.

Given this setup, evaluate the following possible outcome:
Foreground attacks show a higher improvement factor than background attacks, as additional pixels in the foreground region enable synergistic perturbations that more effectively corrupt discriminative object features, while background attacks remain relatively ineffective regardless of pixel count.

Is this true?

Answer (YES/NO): YES